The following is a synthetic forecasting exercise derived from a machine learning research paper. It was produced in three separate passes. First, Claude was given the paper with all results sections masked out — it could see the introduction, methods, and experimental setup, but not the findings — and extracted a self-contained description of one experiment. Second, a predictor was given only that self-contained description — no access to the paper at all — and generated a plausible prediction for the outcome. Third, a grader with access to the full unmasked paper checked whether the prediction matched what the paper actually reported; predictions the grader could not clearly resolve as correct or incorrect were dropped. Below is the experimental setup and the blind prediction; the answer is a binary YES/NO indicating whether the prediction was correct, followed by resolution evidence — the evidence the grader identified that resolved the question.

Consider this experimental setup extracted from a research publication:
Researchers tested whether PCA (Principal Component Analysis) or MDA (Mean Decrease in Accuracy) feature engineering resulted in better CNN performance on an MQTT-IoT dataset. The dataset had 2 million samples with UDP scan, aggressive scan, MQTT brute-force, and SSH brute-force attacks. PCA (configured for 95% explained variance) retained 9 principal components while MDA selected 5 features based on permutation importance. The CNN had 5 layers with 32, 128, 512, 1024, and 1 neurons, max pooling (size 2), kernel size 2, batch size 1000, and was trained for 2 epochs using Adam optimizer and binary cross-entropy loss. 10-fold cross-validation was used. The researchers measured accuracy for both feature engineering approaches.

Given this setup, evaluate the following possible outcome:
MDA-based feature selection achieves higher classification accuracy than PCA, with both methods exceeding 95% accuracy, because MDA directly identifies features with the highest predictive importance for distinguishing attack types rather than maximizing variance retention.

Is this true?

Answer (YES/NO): NO